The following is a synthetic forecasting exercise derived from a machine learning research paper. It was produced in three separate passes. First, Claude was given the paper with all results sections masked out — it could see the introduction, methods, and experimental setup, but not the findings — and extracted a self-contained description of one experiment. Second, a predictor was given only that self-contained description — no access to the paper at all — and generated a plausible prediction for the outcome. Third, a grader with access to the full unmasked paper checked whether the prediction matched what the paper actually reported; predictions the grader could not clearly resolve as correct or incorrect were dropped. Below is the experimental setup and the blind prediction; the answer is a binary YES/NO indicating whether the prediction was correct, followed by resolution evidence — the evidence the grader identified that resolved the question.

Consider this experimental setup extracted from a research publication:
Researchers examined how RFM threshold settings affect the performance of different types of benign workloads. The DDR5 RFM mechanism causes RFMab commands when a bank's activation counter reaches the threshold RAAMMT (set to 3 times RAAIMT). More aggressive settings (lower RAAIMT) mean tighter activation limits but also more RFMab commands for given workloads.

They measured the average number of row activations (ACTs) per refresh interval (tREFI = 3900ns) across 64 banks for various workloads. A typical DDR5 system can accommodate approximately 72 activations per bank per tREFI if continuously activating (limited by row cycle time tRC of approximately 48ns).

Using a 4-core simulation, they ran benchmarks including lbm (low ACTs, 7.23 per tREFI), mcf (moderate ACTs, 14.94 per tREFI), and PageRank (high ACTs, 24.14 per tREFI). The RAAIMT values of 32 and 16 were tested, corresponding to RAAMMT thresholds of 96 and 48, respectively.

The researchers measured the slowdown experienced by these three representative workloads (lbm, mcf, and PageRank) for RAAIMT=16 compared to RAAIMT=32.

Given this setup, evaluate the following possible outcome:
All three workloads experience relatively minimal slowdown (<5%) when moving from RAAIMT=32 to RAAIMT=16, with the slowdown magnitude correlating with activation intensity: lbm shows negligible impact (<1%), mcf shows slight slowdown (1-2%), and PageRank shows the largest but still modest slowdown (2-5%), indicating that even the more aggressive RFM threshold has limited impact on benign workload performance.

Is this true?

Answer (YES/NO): NO